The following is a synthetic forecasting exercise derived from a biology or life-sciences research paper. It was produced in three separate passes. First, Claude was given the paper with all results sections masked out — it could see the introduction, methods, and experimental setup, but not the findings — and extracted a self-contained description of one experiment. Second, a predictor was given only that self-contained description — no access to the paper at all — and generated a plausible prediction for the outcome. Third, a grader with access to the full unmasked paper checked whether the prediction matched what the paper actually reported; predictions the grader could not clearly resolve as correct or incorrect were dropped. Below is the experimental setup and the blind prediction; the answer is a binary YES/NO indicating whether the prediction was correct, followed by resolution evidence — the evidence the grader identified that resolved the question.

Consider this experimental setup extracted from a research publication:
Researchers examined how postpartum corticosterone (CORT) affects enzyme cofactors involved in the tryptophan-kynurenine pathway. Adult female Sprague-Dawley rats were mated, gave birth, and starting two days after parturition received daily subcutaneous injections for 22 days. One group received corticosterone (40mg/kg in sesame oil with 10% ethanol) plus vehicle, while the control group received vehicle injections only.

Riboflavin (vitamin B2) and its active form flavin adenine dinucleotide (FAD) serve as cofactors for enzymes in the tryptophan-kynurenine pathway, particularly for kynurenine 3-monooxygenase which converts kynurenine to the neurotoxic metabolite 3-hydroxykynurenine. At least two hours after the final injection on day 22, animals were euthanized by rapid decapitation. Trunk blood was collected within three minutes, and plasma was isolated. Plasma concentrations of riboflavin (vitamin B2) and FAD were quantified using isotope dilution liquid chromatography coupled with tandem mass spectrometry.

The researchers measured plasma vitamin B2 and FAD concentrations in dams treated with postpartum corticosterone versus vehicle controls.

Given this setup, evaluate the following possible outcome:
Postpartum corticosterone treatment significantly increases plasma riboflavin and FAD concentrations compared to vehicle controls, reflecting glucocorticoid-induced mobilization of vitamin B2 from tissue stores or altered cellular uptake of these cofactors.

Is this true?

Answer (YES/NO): YES